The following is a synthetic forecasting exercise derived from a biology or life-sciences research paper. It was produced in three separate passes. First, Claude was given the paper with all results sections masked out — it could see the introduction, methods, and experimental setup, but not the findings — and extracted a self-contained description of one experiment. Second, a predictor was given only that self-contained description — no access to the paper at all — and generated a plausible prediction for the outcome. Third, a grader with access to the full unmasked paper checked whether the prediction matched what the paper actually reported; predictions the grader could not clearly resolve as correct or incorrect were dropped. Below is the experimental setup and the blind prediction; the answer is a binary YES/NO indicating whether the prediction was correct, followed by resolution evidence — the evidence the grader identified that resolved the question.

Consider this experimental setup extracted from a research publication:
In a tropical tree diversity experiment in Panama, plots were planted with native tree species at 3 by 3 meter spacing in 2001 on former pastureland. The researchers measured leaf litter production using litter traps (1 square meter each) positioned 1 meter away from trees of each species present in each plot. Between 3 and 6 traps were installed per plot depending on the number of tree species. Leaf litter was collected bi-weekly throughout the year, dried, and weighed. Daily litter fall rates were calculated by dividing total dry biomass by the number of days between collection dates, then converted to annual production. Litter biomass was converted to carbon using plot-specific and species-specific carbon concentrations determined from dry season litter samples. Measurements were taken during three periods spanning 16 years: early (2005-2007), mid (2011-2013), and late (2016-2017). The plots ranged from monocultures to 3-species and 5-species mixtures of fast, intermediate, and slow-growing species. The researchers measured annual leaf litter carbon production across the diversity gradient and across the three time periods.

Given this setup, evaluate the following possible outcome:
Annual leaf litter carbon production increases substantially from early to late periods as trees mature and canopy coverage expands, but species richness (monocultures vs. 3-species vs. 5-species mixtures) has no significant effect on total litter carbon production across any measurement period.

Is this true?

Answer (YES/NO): NO